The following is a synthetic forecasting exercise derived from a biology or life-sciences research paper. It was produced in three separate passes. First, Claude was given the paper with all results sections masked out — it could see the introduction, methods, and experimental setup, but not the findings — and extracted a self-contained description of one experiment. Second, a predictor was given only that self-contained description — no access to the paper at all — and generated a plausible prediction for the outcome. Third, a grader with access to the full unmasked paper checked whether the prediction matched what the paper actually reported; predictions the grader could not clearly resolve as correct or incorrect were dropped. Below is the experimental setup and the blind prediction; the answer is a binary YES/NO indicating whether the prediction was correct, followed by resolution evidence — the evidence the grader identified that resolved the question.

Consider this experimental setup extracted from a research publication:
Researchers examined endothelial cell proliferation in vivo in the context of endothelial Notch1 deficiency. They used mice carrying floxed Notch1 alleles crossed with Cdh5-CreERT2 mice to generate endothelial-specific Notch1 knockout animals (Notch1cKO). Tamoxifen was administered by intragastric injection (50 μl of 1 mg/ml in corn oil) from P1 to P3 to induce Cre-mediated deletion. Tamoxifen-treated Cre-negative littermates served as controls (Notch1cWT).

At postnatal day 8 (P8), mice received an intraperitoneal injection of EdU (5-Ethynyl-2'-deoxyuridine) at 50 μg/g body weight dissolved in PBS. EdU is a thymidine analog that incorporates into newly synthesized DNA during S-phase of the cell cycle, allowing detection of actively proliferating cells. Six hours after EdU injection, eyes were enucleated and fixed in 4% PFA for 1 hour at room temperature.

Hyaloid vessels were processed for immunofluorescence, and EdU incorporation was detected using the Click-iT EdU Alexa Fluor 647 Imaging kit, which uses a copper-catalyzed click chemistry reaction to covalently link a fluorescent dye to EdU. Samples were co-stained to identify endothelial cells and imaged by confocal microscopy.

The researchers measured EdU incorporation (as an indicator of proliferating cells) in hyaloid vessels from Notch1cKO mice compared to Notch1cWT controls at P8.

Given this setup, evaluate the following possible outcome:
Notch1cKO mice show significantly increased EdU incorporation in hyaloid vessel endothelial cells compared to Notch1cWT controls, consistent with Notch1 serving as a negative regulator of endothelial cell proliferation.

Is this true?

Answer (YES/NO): YES